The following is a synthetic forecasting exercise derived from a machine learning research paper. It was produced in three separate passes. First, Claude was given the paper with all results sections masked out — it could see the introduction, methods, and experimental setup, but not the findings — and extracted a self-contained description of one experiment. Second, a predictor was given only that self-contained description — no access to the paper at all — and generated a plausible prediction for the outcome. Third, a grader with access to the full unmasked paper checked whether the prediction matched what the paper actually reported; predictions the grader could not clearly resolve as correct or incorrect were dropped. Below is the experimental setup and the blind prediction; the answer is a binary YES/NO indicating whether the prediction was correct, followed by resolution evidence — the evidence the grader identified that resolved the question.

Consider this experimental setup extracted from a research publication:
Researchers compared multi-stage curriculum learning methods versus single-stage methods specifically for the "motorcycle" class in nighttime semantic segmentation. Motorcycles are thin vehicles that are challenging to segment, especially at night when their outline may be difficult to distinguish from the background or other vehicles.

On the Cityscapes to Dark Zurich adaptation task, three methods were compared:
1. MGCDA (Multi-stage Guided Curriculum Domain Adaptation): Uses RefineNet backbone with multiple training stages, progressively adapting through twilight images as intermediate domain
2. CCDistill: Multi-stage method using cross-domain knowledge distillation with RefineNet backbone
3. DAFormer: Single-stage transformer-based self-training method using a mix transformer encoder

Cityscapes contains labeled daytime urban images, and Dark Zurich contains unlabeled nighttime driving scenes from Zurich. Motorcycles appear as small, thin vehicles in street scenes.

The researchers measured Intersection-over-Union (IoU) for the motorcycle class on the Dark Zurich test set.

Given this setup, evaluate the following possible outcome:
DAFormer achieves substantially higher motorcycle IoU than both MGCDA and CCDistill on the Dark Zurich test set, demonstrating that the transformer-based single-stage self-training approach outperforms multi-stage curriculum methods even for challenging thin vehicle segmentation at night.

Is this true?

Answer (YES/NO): NO